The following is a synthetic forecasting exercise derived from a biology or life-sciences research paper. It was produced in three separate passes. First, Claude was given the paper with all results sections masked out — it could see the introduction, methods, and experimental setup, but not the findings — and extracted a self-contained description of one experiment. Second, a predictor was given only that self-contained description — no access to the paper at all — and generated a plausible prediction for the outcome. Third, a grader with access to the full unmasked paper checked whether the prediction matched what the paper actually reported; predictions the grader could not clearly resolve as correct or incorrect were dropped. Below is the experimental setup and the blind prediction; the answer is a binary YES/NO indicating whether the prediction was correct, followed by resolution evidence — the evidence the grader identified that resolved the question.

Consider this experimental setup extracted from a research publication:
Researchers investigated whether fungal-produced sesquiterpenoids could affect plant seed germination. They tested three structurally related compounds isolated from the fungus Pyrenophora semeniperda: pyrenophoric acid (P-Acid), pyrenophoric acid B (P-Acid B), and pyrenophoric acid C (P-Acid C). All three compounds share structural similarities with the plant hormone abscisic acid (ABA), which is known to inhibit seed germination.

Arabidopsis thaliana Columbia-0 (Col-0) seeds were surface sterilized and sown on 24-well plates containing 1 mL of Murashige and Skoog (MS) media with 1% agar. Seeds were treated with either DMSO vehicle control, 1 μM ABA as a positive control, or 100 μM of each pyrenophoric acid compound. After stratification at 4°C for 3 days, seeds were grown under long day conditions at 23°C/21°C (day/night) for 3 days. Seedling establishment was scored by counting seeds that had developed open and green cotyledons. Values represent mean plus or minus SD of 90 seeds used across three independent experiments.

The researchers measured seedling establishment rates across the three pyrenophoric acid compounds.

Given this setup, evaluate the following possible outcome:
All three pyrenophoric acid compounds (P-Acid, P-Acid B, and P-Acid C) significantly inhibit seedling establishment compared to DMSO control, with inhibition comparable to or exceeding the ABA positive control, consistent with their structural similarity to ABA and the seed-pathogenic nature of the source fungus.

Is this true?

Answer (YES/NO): NO